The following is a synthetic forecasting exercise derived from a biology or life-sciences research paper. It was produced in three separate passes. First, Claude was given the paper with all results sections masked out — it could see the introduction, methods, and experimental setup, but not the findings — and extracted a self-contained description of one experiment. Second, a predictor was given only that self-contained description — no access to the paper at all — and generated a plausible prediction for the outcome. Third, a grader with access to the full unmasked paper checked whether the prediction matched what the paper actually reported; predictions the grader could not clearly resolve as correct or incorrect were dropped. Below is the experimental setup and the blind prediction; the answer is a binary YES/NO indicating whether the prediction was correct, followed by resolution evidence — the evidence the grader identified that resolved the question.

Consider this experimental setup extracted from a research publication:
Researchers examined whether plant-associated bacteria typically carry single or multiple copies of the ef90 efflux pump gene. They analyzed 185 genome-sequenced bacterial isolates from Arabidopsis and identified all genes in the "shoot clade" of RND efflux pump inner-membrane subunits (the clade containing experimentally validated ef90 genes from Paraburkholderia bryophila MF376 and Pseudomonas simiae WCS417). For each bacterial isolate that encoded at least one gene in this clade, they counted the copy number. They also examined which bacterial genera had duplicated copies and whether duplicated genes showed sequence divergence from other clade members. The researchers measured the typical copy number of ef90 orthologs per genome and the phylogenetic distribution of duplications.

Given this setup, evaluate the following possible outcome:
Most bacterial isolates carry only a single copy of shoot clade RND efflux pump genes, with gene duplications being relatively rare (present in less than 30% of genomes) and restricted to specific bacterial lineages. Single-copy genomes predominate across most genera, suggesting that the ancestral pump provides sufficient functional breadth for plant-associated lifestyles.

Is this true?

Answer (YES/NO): YES